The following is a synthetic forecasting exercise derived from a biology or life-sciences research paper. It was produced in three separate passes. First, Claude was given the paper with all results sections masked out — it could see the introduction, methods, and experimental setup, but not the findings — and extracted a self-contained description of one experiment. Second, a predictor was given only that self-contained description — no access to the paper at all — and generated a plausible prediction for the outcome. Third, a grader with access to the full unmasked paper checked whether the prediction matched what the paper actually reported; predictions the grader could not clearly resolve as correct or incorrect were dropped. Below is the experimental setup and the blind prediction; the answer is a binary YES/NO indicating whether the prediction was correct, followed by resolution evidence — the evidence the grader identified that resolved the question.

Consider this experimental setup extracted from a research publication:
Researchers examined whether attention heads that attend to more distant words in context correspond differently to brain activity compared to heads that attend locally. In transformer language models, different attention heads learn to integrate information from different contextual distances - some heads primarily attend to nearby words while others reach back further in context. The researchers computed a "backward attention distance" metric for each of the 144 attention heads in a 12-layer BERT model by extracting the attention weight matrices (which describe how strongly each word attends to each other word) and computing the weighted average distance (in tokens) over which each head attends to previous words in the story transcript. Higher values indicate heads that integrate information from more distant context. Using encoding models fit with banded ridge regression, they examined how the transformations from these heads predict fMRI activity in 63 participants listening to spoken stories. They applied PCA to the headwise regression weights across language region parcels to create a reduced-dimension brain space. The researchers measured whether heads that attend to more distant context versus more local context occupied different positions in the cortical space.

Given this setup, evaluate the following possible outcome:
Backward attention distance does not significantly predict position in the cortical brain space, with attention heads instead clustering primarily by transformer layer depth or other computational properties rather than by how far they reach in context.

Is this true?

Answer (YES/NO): NO